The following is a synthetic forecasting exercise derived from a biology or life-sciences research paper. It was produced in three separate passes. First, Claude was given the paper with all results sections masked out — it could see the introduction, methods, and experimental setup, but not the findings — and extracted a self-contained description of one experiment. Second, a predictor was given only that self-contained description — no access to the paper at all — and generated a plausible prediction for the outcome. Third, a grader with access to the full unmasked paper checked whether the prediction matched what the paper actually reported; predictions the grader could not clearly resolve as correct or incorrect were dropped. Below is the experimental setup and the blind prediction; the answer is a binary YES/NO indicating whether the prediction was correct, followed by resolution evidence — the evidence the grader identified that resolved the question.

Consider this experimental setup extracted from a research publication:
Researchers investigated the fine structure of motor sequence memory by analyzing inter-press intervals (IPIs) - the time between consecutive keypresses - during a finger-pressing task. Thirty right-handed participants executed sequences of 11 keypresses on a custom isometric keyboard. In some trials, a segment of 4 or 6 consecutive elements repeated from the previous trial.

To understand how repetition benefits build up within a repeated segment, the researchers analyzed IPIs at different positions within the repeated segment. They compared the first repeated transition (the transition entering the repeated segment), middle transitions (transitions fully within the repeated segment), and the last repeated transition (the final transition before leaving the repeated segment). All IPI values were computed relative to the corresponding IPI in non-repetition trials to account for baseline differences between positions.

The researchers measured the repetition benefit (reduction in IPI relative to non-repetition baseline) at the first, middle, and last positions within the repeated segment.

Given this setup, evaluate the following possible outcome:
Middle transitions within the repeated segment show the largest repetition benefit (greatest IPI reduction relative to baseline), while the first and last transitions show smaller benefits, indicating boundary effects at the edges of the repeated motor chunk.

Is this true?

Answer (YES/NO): NO